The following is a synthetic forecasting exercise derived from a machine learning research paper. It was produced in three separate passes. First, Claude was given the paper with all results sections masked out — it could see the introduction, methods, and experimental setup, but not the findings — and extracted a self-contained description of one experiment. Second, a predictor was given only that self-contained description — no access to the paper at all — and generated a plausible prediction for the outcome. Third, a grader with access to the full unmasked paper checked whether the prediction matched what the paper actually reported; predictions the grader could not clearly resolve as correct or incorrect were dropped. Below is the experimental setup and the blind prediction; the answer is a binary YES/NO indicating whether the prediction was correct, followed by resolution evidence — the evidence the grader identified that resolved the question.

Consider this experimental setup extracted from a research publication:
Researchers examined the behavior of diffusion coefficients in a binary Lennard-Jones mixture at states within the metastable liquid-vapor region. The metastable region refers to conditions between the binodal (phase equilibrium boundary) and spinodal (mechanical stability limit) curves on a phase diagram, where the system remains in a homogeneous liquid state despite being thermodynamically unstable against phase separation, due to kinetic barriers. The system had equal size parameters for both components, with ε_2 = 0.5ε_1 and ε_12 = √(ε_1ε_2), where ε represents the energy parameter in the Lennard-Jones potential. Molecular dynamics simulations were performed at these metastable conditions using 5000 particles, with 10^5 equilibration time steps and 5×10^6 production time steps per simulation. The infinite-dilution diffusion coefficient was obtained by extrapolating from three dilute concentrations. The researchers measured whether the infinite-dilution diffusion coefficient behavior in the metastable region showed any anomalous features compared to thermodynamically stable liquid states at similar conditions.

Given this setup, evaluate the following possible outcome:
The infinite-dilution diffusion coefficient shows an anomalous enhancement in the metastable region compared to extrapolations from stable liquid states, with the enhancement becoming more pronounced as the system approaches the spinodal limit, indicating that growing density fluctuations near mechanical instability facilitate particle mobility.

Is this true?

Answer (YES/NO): NO